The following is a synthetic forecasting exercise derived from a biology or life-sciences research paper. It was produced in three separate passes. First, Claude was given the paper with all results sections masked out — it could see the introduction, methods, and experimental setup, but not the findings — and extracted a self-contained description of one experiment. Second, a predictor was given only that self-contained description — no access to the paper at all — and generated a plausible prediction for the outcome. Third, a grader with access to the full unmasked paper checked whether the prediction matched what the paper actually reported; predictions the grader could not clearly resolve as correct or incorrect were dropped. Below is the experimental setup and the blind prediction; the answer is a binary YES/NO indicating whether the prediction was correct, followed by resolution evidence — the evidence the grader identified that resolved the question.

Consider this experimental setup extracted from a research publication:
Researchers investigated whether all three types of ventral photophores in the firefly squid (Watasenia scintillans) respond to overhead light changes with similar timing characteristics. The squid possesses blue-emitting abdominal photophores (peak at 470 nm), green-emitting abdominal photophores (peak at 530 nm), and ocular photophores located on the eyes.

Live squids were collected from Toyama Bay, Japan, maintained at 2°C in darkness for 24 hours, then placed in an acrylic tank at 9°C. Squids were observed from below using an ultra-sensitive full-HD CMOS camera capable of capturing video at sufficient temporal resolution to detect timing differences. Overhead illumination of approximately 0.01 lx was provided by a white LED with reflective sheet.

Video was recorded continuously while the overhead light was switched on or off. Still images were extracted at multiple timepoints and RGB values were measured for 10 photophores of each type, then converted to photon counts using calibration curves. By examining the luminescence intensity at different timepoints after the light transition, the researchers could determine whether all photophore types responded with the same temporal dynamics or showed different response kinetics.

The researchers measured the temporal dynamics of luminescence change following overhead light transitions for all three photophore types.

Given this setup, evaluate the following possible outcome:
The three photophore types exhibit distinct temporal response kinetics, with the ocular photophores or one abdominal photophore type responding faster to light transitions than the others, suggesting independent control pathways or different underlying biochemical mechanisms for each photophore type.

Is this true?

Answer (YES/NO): YES